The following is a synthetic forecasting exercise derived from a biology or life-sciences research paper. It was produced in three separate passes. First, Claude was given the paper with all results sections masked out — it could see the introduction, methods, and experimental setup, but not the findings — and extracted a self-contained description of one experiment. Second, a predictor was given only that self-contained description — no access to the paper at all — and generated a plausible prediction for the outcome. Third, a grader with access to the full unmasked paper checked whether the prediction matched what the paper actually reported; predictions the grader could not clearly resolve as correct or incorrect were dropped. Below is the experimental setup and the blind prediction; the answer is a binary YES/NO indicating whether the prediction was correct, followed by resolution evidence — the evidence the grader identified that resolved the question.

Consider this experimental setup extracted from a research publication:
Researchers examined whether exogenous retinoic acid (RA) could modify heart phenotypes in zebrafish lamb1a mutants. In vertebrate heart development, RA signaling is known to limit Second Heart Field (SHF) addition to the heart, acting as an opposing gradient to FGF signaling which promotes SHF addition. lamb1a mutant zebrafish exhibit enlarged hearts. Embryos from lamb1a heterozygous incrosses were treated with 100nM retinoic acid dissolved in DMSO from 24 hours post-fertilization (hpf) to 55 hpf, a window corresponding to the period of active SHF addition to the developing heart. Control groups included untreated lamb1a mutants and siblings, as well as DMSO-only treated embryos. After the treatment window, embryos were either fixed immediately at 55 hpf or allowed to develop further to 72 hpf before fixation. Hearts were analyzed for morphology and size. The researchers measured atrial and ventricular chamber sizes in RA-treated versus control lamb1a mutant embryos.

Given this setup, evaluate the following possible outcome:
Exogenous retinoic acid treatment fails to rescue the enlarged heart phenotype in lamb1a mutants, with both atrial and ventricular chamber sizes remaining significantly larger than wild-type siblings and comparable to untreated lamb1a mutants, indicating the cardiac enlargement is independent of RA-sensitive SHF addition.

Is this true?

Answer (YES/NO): NO